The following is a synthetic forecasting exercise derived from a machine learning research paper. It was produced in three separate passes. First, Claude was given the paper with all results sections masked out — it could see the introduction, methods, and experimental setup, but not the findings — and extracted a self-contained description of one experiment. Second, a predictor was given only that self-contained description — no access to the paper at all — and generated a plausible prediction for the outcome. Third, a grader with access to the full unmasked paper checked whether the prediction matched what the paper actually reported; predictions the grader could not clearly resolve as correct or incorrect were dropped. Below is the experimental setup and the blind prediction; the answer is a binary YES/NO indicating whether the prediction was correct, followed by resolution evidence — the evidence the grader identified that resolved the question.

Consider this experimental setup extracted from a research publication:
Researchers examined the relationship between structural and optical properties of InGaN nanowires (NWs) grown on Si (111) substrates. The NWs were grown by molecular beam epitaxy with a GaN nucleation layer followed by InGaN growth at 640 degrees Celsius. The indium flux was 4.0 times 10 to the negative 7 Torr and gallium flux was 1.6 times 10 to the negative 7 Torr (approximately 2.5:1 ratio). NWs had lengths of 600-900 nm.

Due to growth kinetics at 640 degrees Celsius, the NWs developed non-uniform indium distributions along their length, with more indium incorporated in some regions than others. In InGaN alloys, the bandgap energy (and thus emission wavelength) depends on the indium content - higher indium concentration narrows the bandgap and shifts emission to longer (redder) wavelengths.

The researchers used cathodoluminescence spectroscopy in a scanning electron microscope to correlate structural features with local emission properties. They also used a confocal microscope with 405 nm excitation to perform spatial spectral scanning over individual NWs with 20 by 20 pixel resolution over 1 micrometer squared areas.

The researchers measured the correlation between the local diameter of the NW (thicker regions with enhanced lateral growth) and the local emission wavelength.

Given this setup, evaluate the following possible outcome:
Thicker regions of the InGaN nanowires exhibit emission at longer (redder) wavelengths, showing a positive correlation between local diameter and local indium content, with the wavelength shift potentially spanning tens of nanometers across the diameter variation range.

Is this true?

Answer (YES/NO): YES